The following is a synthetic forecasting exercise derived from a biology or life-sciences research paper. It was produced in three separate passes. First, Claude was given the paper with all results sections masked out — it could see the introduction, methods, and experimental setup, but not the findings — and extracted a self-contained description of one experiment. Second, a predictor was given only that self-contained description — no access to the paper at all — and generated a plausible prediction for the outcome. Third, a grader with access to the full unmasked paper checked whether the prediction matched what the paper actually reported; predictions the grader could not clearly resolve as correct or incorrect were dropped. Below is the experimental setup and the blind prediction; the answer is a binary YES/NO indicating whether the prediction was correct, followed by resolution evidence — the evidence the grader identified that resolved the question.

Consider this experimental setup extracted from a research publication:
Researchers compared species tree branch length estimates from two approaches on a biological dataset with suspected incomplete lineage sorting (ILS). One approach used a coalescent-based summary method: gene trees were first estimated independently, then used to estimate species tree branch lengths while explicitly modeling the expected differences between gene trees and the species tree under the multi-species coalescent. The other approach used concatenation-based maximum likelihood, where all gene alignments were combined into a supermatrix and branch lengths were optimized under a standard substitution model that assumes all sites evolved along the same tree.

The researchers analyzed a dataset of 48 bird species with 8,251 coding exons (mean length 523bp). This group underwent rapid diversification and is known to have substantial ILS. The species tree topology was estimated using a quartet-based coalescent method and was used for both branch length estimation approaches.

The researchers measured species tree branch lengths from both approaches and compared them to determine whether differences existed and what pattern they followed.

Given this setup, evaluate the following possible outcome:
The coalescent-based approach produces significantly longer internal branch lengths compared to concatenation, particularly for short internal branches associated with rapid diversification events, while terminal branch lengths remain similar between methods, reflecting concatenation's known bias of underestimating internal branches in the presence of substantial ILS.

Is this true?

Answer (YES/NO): NO